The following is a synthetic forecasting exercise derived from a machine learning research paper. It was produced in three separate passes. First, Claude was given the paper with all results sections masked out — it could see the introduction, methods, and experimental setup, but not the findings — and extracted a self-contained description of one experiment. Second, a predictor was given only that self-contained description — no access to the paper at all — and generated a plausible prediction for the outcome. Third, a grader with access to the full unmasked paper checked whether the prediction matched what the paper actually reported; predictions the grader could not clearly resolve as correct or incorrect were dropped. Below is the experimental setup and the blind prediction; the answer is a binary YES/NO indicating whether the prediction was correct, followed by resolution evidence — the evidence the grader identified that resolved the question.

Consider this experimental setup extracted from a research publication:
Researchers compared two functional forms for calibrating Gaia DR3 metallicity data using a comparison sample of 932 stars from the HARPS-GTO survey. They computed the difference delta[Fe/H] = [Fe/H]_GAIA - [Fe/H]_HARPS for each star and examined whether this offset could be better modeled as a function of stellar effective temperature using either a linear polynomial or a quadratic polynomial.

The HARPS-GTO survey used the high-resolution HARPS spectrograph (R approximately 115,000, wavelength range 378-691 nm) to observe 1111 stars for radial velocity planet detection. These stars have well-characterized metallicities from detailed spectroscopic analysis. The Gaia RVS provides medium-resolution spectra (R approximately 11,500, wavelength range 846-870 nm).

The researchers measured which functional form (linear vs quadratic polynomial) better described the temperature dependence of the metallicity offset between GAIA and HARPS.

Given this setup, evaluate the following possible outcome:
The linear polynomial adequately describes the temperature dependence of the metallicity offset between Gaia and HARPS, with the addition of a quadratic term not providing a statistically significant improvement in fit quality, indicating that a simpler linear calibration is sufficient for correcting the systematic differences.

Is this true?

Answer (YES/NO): NO